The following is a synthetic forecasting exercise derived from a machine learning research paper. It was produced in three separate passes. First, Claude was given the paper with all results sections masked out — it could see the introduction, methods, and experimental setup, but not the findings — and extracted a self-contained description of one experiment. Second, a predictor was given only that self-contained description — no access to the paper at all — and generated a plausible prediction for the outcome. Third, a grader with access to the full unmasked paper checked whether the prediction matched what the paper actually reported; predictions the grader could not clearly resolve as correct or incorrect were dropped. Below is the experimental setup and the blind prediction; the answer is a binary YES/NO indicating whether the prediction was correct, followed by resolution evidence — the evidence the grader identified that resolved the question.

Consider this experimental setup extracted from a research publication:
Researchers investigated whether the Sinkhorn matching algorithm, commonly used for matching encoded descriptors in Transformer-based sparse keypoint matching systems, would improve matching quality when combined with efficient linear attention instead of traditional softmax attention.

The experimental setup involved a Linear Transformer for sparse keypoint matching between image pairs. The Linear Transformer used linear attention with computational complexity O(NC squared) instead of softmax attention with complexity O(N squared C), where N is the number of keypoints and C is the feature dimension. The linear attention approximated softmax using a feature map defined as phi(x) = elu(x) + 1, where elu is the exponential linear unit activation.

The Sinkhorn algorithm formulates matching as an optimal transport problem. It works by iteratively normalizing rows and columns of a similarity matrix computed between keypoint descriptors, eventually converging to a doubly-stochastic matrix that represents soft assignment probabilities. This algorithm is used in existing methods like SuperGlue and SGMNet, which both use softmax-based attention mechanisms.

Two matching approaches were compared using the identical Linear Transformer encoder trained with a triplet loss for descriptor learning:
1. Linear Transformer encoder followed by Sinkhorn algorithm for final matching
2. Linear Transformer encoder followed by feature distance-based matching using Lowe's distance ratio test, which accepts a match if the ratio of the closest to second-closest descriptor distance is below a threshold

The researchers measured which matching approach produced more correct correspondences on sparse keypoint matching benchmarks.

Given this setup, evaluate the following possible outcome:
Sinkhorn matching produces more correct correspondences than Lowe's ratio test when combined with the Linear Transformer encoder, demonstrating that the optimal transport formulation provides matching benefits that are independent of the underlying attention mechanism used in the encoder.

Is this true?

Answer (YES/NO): NO